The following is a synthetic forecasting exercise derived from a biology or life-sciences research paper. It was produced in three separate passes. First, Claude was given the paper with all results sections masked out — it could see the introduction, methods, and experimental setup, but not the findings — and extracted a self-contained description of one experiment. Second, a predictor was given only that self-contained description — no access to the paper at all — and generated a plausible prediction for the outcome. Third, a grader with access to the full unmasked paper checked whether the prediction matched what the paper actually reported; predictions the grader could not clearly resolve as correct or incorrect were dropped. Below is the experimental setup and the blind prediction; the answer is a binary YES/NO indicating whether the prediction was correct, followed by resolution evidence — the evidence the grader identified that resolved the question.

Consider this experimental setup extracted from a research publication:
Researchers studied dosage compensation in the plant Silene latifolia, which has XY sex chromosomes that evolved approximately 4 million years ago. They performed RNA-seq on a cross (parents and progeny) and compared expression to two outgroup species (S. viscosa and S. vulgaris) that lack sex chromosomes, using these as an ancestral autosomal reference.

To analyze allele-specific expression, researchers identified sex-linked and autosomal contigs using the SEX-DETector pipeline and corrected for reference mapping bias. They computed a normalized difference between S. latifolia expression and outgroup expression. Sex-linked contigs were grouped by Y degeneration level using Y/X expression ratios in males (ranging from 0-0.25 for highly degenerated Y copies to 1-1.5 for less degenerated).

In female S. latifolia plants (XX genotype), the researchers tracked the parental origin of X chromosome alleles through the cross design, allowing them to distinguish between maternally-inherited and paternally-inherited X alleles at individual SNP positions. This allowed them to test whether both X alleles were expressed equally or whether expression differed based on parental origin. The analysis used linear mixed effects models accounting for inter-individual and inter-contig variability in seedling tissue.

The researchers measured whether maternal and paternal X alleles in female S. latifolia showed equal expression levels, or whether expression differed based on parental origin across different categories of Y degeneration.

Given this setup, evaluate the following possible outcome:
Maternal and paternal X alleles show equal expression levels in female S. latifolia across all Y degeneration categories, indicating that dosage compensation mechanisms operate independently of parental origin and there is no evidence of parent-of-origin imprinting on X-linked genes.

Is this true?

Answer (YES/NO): NO